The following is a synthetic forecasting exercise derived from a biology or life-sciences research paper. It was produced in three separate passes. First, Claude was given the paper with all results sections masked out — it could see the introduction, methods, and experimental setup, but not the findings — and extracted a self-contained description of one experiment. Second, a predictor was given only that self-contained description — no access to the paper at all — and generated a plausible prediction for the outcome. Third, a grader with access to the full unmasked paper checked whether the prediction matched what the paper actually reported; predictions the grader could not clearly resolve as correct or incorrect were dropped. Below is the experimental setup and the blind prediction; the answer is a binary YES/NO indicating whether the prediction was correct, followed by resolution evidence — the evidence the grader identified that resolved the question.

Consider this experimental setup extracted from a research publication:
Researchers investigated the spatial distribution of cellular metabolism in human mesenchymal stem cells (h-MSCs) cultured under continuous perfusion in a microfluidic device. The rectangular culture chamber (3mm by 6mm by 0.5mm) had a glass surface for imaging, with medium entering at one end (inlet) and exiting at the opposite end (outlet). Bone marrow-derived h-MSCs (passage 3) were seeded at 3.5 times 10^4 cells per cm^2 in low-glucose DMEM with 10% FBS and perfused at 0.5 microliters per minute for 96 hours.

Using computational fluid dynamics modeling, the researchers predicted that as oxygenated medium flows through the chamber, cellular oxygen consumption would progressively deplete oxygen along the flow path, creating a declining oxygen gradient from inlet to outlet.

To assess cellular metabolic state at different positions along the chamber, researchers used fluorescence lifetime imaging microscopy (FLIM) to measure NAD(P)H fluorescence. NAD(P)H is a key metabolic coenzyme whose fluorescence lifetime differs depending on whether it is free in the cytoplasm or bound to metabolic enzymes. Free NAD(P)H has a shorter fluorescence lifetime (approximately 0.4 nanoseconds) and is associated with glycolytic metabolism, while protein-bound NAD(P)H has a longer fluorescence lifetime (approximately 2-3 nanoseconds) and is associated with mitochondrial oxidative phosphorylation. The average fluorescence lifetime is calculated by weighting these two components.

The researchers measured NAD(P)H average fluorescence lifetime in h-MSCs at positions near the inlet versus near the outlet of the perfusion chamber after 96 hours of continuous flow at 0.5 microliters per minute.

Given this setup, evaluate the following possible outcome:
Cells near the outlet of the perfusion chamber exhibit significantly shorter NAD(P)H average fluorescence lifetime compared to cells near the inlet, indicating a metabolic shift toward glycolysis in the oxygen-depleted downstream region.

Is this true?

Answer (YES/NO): YES